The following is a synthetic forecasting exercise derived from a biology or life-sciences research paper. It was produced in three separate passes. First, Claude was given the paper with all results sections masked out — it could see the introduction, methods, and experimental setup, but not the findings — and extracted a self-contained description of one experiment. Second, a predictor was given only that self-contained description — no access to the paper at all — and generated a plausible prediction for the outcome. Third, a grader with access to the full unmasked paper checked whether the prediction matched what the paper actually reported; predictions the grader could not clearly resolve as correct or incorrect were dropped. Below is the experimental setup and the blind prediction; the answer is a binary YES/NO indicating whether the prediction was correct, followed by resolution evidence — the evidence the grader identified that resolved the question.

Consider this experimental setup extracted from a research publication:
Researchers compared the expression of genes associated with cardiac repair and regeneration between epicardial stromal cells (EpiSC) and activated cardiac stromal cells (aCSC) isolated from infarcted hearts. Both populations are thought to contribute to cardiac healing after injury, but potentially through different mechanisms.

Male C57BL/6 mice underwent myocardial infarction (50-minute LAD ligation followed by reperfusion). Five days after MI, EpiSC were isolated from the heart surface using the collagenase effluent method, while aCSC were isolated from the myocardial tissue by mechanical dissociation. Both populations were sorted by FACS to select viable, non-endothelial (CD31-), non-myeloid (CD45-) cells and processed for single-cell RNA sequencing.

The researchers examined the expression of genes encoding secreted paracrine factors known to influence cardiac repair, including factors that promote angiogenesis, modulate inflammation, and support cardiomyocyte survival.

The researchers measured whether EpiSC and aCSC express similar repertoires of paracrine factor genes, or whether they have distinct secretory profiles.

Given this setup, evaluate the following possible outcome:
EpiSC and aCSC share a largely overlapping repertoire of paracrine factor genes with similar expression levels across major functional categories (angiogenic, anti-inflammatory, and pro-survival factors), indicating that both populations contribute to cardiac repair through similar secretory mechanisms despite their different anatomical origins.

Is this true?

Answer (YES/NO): NO